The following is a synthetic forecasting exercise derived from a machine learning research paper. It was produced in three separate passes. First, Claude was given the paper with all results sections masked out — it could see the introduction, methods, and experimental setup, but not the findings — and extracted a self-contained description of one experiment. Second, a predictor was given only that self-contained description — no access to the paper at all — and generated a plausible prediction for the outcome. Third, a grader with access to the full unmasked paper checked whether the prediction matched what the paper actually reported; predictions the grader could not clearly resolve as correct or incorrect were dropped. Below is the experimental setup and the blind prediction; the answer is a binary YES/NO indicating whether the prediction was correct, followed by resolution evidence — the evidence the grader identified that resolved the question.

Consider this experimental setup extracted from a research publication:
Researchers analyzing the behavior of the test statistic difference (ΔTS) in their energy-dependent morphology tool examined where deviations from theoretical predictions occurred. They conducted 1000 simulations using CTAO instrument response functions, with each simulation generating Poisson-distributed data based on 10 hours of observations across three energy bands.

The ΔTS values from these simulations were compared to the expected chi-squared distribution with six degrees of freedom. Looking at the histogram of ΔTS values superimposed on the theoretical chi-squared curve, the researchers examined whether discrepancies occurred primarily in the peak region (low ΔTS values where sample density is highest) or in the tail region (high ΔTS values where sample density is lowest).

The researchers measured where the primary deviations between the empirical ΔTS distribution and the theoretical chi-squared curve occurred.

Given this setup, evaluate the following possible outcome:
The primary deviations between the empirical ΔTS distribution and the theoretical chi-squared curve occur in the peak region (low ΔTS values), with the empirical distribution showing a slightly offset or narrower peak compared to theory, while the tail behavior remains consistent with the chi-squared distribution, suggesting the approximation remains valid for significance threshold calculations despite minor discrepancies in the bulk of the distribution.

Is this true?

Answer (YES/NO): NO